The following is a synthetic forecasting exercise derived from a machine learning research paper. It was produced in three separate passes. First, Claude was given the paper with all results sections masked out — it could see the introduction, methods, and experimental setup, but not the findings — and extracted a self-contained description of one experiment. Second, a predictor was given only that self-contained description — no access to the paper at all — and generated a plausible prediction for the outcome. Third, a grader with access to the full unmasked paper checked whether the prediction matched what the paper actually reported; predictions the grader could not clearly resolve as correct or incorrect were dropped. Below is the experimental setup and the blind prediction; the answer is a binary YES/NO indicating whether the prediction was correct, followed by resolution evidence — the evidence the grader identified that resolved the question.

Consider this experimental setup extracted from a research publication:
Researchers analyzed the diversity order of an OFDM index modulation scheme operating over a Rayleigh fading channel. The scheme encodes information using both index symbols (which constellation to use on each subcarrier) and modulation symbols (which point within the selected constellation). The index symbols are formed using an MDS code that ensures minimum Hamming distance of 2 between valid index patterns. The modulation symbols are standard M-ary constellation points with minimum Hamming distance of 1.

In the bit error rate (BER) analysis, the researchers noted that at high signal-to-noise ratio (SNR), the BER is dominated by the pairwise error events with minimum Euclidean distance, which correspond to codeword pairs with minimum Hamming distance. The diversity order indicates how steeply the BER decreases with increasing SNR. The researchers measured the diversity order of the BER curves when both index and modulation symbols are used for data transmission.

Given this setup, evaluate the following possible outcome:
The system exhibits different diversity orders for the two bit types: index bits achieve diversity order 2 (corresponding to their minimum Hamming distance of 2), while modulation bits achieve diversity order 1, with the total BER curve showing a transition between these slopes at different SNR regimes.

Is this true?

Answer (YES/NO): NO